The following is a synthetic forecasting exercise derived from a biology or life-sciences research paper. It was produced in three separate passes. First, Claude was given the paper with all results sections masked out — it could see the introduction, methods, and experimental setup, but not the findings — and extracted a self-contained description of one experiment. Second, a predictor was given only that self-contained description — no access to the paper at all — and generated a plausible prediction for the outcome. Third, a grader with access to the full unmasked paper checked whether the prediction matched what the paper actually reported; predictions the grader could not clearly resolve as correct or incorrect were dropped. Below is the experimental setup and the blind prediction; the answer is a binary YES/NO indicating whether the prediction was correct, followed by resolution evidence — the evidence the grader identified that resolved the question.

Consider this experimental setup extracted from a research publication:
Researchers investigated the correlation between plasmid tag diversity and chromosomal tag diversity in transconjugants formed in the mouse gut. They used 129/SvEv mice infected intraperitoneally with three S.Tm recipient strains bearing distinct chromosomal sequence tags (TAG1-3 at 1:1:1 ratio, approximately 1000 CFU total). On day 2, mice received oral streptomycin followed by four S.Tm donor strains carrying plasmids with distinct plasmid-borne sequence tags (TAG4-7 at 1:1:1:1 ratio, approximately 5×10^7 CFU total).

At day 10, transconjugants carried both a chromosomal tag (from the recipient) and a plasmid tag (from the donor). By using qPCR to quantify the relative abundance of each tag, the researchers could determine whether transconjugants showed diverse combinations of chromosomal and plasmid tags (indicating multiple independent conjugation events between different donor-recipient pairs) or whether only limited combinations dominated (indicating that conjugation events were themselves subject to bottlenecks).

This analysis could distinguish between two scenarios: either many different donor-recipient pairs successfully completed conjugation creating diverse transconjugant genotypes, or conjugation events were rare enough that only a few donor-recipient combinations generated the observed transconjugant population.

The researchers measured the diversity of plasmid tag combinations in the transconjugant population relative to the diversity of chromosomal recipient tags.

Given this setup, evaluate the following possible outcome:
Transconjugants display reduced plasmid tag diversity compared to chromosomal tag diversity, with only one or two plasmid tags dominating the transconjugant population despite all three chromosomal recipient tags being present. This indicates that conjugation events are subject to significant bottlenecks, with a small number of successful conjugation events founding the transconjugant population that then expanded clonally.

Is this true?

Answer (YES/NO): NO